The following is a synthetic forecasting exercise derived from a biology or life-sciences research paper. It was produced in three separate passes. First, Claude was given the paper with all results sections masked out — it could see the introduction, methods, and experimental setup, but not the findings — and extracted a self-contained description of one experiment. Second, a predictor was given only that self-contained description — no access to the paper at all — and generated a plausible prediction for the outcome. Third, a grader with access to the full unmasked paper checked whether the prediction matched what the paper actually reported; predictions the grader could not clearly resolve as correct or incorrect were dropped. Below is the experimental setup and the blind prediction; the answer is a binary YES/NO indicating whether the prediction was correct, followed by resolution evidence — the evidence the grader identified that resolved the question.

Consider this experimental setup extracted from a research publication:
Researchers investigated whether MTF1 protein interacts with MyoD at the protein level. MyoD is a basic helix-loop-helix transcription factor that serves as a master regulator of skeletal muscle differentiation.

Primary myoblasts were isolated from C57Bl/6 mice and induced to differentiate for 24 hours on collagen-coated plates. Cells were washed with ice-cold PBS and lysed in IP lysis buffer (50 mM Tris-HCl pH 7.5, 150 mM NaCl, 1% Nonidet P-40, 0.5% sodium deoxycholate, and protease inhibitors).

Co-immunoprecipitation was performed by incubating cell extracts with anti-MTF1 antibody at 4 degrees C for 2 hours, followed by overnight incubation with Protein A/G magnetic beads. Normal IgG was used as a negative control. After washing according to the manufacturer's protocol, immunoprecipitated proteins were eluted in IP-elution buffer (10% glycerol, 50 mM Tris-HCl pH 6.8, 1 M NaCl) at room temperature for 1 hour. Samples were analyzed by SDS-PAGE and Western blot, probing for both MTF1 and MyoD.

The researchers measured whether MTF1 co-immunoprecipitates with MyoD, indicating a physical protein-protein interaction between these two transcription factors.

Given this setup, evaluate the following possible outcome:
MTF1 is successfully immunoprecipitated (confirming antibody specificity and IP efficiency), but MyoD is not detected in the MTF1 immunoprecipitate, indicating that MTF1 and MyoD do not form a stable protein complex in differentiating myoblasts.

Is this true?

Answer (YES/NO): NO